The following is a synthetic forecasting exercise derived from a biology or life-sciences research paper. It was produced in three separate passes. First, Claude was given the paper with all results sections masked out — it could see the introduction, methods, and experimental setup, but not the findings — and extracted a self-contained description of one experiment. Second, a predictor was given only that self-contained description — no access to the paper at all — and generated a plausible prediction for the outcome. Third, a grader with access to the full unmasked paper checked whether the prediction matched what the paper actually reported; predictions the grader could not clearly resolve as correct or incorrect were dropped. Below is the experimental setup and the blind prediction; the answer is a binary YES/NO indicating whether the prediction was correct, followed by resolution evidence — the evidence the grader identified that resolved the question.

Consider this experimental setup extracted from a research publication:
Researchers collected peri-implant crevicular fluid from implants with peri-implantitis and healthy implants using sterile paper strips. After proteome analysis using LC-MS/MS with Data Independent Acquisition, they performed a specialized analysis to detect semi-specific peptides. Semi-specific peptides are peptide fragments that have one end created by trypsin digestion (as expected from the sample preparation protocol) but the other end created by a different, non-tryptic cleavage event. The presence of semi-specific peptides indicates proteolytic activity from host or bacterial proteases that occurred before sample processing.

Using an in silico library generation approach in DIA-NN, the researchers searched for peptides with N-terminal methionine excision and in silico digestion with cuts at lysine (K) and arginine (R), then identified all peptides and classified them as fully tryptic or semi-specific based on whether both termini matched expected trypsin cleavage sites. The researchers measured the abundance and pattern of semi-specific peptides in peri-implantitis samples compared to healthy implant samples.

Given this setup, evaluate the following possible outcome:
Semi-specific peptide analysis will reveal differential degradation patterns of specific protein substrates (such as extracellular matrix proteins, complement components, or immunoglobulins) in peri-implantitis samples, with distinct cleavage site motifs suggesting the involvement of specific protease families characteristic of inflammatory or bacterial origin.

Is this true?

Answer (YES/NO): NO